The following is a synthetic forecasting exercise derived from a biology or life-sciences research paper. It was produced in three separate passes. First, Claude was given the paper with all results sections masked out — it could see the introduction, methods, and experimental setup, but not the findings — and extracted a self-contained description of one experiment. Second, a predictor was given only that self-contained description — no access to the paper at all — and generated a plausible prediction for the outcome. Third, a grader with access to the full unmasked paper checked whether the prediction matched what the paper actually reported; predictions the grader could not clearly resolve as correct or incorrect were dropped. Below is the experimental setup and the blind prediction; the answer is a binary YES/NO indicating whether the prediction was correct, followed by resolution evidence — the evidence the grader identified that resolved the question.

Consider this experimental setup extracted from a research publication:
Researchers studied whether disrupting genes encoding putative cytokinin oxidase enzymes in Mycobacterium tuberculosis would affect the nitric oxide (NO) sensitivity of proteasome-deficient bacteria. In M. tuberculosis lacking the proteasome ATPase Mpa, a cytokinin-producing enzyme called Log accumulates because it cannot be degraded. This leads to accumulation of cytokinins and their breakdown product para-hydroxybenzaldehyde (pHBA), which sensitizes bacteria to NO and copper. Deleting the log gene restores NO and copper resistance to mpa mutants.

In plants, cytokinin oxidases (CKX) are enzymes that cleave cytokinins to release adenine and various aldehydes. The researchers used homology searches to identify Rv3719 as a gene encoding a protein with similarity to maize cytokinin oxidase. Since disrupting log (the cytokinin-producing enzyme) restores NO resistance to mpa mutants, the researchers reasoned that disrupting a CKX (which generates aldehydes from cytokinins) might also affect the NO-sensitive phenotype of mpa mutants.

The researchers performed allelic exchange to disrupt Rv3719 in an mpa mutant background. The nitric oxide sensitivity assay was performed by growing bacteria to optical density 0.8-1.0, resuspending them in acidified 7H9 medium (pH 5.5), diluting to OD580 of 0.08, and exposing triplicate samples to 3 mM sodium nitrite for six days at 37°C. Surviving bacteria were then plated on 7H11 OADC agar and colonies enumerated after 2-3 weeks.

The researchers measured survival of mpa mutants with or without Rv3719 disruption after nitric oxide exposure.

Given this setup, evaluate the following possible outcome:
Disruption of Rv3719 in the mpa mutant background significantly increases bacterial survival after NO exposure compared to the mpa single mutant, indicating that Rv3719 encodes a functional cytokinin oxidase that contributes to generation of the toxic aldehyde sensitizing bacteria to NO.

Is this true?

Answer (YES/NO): NO